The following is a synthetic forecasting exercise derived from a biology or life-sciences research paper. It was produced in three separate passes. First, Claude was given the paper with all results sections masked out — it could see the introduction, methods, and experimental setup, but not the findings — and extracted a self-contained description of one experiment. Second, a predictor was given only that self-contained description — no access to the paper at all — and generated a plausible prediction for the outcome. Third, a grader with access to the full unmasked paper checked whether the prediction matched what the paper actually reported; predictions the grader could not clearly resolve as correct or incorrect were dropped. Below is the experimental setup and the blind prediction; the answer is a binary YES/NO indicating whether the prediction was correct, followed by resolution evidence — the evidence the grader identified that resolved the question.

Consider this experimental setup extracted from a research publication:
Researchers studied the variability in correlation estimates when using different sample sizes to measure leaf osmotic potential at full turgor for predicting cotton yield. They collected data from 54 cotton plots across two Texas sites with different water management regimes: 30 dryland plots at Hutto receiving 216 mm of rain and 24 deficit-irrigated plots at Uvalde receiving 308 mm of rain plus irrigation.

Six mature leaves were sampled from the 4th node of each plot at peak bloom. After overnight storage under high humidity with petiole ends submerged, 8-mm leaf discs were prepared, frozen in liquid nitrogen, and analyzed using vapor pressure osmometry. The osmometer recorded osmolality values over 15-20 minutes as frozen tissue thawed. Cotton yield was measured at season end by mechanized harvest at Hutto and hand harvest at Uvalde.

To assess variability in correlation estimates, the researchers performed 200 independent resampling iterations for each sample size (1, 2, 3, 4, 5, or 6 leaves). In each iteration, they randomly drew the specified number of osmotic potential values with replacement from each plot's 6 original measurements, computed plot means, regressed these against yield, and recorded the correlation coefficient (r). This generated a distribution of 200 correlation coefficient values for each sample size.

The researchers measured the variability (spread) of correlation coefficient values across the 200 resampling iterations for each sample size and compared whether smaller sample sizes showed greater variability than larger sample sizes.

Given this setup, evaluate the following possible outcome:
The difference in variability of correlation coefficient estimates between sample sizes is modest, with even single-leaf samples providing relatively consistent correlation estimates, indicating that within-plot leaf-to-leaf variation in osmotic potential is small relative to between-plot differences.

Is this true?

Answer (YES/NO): NO